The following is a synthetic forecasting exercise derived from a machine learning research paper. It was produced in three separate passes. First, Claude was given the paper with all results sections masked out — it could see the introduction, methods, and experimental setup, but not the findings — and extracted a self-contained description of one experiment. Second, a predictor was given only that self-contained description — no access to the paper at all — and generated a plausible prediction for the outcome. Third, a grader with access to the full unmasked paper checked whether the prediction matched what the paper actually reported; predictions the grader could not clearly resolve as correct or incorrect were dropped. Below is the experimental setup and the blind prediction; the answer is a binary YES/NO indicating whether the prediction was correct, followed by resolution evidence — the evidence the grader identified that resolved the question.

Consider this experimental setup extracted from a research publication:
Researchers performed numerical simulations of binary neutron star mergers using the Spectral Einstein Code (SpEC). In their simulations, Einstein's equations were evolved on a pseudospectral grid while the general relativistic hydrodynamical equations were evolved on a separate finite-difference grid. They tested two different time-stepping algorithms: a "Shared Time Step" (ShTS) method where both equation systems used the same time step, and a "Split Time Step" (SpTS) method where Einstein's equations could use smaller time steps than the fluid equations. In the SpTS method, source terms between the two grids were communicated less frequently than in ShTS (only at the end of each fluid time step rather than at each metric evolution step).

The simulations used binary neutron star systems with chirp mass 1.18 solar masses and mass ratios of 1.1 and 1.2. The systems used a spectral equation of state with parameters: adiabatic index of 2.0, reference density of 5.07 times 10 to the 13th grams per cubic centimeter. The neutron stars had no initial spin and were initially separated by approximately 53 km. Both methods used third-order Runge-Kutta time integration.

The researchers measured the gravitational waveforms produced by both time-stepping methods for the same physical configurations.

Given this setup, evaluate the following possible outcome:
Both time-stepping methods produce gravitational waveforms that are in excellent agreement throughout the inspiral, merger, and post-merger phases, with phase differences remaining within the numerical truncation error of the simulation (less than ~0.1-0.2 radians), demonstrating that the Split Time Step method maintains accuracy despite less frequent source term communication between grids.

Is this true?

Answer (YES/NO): NO